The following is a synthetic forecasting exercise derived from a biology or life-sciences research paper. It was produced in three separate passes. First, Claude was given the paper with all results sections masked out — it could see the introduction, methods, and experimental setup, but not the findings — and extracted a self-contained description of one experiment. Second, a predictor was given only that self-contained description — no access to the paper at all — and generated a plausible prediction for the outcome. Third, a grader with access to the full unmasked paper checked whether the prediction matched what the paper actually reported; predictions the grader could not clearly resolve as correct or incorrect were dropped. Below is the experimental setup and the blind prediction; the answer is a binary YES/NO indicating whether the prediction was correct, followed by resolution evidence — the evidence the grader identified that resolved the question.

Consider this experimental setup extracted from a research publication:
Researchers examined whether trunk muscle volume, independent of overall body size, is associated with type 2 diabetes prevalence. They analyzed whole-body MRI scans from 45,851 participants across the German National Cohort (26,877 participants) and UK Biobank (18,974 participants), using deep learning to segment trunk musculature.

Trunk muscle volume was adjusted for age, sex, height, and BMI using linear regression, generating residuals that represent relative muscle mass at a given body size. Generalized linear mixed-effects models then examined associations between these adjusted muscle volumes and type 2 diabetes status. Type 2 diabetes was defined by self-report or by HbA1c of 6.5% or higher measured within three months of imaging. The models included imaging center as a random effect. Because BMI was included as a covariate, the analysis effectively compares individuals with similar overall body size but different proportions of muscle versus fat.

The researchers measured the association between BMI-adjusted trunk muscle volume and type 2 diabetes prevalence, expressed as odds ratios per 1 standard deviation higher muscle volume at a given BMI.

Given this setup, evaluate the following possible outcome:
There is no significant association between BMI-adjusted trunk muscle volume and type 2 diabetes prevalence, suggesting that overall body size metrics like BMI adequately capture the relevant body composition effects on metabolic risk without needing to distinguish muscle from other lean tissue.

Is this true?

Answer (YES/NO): NO